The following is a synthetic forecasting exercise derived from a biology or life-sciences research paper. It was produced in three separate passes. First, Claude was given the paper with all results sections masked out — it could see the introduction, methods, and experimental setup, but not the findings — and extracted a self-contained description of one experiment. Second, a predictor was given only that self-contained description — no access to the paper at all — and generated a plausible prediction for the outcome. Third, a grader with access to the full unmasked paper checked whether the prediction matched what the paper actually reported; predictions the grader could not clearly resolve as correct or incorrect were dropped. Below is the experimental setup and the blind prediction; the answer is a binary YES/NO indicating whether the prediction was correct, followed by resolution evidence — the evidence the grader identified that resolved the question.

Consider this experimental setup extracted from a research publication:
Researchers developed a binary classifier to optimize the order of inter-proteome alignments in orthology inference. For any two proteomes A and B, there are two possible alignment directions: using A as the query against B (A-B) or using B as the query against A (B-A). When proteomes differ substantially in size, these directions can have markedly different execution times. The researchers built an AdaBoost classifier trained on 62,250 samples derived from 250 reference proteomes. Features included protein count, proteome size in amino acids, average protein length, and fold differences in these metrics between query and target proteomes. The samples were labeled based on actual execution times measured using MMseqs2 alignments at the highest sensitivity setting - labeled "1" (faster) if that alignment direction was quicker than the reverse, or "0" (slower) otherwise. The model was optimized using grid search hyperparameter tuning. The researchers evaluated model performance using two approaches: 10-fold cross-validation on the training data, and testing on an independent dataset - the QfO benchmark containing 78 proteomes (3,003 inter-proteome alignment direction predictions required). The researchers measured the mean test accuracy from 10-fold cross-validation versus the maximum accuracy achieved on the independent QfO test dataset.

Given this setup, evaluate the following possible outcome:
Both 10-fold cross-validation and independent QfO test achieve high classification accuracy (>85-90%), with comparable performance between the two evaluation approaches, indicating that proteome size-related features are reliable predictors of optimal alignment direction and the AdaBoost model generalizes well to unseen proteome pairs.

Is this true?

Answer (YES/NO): YES